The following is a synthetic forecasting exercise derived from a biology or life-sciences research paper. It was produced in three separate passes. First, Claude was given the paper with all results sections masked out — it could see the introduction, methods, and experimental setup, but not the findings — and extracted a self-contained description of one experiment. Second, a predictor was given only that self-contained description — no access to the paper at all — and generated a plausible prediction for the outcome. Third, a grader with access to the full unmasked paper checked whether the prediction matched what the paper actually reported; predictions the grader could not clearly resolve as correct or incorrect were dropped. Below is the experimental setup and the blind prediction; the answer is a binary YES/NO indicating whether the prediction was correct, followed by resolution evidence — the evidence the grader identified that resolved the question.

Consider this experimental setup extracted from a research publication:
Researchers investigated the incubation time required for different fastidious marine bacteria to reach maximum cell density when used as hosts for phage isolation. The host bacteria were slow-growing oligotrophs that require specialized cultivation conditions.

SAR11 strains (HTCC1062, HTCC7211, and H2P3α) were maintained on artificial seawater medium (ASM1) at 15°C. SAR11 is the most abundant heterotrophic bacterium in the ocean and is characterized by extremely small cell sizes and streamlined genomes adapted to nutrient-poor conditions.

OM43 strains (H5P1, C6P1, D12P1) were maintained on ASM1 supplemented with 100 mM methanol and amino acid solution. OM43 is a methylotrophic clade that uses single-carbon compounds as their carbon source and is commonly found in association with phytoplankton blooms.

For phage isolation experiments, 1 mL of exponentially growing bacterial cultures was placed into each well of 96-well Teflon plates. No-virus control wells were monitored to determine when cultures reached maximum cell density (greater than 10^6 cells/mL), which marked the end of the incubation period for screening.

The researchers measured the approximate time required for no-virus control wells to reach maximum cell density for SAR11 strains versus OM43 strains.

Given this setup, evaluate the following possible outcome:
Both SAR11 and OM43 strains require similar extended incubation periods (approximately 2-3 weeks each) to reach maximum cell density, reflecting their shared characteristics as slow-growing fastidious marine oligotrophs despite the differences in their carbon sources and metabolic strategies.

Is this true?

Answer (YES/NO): NO